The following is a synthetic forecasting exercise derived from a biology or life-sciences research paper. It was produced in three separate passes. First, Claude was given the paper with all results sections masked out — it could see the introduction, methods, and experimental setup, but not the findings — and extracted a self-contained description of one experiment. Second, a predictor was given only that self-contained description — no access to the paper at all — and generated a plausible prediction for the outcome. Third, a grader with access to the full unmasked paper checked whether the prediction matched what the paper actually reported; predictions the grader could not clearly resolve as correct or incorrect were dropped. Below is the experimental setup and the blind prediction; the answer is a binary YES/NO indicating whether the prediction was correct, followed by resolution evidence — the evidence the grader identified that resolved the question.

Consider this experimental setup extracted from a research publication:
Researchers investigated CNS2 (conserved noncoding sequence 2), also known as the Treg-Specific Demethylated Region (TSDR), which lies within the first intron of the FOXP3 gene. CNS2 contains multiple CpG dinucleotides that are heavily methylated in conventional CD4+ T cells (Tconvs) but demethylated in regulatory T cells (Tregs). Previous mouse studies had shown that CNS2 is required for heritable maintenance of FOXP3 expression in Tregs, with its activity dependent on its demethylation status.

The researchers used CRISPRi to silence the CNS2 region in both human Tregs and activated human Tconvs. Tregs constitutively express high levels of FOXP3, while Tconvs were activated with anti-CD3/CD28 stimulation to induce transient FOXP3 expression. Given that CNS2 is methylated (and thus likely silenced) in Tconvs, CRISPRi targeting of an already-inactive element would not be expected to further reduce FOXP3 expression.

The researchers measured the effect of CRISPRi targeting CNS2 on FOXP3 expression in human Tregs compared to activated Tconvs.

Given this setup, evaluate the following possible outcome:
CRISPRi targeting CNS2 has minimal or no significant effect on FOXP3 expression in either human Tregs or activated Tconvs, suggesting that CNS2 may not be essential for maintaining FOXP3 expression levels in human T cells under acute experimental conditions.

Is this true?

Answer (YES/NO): NO